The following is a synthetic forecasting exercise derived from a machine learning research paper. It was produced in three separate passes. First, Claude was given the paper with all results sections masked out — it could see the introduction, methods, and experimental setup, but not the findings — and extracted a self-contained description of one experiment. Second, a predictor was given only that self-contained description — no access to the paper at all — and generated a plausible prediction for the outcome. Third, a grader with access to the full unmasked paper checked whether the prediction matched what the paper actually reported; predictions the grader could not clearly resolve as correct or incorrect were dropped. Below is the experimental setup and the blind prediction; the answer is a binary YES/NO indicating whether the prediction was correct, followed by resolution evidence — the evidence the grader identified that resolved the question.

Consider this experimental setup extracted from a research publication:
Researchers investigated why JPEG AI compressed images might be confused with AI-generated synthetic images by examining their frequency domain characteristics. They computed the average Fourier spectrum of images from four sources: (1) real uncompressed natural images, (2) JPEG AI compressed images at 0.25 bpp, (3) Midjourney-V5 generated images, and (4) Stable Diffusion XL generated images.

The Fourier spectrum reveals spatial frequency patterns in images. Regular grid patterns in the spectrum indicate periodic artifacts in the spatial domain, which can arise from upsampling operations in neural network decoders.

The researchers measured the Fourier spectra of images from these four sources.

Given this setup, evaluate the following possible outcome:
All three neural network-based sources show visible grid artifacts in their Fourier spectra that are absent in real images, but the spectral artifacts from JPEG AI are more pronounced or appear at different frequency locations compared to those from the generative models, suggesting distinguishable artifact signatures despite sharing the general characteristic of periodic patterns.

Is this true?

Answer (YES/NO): NO